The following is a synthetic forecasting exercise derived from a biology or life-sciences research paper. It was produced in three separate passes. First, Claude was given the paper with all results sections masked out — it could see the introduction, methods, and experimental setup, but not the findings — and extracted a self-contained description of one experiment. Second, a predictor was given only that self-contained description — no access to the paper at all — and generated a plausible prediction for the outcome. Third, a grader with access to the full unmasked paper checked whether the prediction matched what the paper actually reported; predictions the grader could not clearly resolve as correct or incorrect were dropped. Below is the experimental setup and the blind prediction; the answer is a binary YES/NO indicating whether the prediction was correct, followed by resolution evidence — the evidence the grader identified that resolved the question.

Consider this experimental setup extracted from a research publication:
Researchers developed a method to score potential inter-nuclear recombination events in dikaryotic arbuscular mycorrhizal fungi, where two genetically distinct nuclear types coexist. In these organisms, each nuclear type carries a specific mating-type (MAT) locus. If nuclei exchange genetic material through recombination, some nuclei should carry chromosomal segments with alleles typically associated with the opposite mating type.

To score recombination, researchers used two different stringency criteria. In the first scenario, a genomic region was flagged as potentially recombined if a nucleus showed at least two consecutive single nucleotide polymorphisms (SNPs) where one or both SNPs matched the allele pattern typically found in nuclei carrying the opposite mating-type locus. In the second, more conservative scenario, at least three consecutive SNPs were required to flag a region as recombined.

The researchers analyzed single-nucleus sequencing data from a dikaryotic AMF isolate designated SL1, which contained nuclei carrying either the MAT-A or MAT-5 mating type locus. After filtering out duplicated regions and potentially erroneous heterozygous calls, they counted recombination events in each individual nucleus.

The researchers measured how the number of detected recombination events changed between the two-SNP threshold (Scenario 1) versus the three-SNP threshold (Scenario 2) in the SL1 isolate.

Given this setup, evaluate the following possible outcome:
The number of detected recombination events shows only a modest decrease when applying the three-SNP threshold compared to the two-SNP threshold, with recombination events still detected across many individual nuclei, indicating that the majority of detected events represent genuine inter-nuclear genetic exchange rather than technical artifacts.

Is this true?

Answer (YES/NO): NO